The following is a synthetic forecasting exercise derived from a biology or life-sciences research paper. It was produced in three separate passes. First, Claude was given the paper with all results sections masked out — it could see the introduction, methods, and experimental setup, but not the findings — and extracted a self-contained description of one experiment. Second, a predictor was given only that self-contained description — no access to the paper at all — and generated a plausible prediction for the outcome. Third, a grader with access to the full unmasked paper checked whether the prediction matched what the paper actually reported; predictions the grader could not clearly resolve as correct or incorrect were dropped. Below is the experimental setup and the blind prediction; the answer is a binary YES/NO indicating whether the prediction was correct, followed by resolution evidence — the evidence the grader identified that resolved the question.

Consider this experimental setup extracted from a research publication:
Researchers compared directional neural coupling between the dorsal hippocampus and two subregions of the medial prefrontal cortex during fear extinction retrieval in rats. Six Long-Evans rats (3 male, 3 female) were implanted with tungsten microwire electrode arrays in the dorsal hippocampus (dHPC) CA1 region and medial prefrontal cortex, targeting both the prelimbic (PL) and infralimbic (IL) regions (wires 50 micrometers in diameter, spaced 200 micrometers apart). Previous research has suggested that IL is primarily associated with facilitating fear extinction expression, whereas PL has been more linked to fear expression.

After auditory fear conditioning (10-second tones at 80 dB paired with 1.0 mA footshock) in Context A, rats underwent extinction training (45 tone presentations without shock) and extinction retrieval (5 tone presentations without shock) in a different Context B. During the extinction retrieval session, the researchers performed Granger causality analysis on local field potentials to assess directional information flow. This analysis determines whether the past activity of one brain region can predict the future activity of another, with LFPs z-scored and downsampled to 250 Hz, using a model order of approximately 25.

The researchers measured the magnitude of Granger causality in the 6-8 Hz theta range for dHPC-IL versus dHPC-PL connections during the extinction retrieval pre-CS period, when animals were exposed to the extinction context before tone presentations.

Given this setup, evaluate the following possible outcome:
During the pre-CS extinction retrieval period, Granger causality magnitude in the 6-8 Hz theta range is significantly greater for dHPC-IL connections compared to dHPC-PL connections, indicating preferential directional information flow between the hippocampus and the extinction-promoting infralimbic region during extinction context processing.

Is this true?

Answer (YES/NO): NO